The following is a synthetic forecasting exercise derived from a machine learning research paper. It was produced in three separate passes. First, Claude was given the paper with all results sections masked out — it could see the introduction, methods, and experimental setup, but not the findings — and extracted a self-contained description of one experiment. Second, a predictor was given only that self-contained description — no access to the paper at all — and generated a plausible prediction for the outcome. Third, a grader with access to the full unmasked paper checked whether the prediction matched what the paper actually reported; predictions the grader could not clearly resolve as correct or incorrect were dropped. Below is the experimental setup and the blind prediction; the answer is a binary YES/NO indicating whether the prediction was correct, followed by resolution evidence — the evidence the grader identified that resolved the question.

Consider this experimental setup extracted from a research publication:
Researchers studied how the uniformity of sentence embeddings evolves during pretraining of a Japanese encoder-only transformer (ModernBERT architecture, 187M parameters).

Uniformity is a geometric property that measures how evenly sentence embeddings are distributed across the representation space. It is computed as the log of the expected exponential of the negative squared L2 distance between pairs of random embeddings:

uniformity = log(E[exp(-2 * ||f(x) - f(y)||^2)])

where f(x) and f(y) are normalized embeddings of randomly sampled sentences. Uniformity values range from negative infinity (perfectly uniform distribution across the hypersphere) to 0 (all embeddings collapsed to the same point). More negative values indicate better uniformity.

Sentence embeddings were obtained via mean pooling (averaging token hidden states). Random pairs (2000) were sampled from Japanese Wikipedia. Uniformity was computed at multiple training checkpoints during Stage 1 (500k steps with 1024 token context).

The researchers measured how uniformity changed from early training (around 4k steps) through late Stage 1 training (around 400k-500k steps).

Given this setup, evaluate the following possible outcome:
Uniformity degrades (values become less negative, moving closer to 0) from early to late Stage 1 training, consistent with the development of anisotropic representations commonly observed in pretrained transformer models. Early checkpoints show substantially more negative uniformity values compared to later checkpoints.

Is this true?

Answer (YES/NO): YES